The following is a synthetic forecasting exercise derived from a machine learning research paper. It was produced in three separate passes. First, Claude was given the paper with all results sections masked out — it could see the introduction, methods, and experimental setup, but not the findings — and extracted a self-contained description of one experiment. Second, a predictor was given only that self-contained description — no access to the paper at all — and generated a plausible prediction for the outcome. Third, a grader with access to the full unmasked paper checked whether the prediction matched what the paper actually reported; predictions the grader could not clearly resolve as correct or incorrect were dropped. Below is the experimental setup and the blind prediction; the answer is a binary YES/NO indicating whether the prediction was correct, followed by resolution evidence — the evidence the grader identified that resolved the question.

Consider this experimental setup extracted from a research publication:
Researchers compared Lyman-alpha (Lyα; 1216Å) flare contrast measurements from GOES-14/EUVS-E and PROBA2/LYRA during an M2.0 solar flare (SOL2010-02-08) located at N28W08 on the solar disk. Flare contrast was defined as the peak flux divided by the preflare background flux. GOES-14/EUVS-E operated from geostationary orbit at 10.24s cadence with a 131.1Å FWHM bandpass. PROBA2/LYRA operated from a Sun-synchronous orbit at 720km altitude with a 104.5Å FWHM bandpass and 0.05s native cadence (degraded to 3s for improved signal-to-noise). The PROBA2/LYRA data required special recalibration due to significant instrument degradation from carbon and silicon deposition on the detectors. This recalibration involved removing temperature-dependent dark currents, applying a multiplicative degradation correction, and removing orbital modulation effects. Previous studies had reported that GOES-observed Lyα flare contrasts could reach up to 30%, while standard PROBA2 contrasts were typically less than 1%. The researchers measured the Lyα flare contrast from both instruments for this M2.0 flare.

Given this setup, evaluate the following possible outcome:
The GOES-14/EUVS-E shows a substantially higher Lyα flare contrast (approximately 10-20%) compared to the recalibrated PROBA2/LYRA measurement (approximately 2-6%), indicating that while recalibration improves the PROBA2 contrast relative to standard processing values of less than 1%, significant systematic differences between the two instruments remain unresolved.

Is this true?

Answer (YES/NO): NO